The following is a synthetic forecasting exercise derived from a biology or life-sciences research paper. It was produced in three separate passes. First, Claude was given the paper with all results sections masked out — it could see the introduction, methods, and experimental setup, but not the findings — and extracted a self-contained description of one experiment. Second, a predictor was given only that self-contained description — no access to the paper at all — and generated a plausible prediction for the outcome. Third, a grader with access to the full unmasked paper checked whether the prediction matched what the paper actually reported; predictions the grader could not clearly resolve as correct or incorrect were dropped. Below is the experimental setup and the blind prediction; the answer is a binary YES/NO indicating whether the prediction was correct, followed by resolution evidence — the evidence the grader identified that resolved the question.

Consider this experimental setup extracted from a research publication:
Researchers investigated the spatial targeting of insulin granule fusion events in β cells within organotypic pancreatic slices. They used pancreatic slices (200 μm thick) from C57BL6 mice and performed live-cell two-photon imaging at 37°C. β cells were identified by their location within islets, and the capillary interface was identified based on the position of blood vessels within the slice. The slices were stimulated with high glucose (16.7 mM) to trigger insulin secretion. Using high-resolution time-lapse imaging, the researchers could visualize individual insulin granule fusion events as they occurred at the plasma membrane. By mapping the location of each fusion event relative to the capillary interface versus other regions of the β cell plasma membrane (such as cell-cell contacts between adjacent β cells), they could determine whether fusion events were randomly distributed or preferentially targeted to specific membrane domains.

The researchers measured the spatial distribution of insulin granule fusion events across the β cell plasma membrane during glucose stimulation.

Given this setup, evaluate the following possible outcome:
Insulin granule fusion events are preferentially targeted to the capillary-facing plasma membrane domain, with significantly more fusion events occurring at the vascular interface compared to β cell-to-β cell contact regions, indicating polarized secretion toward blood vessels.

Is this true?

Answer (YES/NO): YES